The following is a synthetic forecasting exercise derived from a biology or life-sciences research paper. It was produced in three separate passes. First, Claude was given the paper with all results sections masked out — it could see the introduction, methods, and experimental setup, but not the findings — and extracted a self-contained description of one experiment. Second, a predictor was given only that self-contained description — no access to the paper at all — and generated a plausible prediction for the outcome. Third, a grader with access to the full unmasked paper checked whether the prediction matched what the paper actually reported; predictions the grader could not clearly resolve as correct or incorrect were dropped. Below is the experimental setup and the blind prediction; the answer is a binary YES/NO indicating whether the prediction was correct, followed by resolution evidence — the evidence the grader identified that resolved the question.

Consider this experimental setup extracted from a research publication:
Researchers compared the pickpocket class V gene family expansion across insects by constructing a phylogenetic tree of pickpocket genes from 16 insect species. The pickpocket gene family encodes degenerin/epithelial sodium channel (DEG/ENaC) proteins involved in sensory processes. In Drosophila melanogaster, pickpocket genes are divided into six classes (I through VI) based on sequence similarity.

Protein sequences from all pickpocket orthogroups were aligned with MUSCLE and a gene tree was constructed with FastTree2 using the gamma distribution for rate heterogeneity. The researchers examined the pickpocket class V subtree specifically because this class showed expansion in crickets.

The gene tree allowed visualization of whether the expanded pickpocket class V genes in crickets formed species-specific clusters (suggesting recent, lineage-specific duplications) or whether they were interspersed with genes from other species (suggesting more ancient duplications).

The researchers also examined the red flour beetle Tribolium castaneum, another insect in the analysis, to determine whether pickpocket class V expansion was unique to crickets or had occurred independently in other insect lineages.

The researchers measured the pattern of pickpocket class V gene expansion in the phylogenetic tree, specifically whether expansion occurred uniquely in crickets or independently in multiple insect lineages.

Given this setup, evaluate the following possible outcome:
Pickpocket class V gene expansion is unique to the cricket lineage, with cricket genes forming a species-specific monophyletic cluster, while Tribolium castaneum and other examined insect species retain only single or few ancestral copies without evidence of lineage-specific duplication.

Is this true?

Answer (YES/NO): NO